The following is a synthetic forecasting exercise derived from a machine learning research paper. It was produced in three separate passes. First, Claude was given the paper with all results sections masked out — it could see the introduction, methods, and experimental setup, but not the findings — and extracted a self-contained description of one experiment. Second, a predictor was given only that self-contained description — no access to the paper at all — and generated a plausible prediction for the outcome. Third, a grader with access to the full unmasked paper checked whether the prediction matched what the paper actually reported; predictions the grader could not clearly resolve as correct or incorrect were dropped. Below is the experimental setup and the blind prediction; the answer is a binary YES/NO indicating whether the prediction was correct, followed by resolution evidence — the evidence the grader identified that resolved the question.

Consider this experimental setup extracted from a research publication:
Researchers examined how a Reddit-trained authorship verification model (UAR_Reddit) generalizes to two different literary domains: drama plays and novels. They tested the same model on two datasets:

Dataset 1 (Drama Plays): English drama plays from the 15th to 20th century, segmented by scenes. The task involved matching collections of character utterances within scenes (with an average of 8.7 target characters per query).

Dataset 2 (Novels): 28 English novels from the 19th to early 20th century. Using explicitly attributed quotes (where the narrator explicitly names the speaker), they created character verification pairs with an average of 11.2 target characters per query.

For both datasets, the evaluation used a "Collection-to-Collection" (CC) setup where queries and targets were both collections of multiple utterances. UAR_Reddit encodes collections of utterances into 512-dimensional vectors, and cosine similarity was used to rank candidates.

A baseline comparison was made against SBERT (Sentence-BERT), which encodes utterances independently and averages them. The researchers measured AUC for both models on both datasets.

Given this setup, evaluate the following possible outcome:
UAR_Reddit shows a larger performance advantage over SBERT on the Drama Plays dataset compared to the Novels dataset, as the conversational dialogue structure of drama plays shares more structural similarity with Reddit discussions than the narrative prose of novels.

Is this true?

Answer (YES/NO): NO